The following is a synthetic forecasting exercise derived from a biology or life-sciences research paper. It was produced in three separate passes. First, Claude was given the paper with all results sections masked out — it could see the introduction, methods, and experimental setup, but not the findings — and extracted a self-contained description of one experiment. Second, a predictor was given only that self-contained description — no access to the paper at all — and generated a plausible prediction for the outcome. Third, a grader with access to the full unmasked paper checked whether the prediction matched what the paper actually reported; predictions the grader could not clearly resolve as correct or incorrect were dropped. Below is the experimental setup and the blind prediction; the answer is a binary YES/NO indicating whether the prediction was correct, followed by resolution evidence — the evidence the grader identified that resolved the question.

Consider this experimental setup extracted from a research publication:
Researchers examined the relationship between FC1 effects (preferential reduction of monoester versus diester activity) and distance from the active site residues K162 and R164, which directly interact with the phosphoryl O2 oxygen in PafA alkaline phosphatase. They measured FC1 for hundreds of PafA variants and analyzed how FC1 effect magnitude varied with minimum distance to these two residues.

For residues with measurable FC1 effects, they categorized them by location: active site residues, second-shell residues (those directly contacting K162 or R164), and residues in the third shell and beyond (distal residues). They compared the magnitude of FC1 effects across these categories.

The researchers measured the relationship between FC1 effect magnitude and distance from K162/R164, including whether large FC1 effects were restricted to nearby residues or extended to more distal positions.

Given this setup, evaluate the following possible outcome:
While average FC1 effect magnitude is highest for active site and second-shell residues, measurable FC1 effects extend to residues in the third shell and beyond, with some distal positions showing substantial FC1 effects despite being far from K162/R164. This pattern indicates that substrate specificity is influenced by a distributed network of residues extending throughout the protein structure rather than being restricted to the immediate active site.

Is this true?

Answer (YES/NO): YES